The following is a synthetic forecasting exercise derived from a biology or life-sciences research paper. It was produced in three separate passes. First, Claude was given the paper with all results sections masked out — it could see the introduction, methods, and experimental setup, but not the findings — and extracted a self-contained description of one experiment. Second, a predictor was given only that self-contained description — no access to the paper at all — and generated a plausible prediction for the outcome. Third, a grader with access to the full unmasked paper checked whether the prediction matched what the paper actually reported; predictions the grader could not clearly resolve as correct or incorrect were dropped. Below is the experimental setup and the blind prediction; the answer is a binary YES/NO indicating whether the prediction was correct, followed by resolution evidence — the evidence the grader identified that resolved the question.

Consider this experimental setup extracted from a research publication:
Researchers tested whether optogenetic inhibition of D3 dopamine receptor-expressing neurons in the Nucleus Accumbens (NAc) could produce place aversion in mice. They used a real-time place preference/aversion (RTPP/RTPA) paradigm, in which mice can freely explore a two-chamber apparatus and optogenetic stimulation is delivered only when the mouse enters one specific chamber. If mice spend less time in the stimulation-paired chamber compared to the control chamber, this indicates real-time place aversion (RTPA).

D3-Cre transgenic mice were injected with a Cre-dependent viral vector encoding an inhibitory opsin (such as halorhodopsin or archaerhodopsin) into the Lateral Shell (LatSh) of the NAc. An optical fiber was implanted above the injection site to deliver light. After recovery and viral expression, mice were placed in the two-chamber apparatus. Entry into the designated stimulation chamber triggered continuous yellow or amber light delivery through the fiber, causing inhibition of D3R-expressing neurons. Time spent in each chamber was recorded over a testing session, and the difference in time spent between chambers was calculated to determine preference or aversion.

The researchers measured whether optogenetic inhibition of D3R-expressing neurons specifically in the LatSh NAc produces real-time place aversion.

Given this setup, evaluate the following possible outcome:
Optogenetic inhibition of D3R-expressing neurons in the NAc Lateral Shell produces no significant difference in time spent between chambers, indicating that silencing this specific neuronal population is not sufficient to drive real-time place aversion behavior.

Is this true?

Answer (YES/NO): NO